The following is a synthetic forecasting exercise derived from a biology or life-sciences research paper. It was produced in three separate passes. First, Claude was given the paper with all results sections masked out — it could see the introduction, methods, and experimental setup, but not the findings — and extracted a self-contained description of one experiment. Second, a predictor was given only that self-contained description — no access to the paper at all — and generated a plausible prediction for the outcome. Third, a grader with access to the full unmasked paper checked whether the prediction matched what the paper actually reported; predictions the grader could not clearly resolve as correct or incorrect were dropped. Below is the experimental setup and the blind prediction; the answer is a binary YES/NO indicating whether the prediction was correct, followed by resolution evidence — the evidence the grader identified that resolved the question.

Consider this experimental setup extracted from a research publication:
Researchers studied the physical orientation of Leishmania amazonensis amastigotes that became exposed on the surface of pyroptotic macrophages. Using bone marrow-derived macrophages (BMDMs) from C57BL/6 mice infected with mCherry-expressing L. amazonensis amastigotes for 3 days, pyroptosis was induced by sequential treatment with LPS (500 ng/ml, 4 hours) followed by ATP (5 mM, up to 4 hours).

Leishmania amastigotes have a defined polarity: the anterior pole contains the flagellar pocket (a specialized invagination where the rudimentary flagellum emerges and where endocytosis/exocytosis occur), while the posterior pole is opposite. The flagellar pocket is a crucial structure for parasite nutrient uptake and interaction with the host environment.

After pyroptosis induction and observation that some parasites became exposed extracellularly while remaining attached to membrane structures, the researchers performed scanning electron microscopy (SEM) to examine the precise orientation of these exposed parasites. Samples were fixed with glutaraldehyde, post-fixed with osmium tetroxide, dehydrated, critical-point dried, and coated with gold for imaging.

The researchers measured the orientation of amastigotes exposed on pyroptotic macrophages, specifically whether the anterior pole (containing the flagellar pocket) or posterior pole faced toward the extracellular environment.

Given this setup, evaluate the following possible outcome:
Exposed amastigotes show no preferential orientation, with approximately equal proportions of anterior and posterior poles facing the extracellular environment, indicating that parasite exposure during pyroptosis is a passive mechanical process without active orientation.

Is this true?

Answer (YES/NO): NO